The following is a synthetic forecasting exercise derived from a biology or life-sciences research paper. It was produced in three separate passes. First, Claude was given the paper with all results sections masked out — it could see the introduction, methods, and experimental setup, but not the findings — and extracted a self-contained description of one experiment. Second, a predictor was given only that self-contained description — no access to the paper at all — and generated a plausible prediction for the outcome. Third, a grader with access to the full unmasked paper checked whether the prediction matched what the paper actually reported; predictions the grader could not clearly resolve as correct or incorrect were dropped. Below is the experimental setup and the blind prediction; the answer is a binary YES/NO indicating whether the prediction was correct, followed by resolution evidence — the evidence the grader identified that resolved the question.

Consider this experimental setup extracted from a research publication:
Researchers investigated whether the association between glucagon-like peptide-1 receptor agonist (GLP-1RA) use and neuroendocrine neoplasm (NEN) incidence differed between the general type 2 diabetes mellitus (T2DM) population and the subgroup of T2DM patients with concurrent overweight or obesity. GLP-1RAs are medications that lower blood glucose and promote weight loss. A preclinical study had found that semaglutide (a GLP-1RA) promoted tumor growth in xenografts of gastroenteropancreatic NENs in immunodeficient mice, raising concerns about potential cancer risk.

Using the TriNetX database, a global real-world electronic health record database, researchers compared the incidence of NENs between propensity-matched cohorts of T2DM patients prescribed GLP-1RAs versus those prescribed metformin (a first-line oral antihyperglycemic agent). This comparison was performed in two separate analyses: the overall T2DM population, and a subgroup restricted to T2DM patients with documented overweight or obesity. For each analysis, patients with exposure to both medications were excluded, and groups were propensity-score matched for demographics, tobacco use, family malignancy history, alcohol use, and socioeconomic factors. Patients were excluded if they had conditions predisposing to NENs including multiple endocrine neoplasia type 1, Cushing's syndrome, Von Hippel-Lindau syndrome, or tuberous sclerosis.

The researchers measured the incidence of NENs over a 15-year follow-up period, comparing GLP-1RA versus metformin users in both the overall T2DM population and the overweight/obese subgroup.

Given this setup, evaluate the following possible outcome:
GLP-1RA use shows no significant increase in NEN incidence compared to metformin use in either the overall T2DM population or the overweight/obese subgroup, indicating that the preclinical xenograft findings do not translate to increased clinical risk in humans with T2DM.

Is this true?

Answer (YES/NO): YES